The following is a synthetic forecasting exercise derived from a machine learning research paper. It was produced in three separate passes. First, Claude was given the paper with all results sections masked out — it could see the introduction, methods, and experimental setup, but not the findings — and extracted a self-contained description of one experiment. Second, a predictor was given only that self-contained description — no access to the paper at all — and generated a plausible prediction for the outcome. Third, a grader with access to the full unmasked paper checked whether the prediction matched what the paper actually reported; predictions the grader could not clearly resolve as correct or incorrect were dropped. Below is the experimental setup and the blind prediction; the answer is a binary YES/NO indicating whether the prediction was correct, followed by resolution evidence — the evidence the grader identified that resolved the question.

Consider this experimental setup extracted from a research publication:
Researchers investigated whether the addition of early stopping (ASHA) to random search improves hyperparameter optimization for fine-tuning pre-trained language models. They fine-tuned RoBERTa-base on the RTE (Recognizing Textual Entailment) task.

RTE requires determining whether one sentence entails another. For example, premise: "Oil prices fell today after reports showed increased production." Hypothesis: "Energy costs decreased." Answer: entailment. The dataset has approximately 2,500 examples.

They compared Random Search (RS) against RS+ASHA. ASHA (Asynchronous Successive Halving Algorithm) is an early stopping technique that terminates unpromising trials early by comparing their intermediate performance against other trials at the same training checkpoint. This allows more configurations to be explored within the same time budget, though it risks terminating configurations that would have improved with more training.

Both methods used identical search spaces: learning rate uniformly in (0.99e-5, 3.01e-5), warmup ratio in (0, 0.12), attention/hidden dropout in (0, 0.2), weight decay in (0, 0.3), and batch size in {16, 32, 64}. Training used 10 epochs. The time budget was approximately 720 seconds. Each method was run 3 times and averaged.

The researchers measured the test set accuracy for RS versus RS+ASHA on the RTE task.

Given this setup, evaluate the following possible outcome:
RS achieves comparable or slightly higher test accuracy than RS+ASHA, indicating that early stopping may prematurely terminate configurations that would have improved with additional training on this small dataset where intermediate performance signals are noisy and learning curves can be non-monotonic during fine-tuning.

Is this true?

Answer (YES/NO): NO